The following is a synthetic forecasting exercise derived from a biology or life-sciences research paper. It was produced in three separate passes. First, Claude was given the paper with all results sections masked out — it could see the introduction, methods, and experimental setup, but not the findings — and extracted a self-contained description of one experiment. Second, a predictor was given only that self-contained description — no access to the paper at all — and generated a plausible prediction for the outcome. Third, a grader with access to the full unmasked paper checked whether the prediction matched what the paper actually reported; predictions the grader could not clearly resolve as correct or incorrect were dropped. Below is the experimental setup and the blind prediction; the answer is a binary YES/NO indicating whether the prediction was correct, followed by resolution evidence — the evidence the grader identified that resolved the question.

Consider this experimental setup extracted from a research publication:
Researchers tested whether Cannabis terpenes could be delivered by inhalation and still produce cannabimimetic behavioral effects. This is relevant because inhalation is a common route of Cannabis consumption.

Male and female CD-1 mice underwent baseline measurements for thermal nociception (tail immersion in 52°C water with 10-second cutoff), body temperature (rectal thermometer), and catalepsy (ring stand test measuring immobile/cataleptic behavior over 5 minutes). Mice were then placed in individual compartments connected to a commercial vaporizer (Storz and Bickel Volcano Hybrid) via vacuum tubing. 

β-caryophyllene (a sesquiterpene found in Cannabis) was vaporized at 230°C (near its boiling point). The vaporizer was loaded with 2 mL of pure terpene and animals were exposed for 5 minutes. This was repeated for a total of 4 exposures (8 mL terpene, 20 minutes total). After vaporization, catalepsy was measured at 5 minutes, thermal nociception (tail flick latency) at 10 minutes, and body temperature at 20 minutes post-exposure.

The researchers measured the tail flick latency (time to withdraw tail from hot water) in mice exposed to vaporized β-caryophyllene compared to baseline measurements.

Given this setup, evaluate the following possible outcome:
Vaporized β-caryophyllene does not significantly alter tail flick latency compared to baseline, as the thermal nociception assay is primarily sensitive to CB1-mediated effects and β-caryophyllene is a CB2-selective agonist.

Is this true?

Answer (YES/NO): NO